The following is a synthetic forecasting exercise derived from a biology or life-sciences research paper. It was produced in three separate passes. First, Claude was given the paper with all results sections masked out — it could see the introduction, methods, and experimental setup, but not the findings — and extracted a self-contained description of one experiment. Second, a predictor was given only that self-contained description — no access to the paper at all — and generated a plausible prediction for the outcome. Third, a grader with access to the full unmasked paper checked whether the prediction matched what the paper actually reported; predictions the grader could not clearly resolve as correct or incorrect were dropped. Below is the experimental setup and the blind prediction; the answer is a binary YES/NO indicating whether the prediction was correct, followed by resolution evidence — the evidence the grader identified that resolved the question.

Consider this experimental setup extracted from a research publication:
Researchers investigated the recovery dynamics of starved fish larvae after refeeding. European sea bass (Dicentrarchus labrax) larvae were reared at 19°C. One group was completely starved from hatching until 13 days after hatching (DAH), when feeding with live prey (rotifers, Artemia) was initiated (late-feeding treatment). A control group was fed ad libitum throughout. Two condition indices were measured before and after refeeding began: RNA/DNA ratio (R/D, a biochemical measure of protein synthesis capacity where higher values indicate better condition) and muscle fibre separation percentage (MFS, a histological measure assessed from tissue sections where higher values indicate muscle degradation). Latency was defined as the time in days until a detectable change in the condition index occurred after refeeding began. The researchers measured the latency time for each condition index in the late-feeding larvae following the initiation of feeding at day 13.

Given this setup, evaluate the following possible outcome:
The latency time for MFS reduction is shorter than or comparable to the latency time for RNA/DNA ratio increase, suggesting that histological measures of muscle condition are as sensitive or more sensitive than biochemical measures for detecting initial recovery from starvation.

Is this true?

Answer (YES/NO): NO